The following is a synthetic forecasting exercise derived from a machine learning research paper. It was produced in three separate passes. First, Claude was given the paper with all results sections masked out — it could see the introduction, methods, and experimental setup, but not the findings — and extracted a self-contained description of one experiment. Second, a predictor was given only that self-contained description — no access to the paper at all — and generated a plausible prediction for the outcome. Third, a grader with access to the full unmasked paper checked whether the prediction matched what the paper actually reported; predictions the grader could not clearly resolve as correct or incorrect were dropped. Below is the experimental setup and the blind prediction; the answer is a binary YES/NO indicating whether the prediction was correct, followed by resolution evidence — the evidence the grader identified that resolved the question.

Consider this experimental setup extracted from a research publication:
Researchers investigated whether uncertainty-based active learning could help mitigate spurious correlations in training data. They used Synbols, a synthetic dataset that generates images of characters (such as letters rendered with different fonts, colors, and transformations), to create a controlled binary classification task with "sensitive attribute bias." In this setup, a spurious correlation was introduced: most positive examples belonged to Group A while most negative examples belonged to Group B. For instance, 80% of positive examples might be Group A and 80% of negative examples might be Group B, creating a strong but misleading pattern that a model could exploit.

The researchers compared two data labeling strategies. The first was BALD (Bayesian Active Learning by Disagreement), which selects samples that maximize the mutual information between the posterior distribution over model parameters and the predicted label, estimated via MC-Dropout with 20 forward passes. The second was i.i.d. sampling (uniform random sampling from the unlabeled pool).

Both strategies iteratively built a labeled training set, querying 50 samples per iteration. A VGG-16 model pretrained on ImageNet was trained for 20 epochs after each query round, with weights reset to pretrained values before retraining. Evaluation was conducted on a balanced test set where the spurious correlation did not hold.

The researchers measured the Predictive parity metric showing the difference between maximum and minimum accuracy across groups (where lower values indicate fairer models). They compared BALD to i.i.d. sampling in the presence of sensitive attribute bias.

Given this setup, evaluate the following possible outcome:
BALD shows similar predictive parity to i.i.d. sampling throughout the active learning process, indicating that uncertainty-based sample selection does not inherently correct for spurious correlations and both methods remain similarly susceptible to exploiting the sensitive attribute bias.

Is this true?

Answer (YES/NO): NO